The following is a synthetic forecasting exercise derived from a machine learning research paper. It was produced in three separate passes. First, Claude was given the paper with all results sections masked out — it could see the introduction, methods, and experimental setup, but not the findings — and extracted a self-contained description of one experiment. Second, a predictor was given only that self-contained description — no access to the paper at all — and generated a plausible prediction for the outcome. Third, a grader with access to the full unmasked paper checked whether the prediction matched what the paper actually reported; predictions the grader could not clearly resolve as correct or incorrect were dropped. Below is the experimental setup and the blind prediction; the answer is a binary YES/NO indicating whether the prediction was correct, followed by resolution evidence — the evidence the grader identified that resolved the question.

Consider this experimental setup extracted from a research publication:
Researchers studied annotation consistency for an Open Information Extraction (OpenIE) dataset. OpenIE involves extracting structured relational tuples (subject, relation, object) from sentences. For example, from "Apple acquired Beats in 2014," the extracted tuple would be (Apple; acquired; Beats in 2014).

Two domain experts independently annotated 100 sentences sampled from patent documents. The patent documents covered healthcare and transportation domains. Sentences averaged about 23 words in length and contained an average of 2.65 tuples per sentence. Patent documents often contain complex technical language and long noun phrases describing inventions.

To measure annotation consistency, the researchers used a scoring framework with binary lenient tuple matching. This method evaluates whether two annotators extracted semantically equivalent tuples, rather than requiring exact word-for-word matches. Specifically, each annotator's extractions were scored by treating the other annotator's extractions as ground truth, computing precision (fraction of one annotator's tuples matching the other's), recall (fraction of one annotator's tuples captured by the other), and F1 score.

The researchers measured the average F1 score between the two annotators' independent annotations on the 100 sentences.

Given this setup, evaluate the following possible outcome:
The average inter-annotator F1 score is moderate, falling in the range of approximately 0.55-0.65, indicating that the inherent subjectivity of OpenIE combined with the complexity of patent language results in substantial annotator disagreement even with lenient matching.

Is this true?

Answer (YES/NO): NO